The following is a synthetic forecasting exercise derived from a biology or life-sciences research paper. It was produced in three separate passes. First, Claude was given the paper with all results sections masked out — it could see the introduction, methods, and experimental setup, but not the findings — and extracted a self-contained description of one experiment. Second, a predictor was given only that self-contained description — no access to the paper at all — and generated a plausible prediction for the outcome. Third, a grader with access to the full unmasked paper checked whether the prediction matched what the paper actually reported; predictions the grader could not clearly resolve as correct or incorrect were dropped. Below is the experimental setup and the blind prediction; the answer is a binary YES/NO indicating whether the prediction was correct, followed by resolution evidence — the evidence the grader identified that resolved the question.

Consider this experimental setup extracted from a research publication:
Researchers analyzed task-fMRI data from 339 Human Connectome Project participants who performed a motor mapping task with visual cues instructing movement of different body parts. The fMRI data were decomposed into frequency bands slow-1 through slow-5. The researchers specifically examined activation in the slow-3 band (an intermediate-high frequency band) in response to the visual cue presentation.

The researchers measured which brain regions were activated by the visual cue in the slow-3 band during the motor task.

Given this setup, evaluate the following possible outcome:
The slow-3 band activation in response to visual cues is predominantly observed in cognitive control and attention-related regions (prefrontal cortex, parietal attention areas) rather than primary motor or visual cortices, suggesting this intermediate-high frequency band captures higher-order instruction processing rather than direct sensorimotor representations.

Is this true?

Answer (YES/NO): NO